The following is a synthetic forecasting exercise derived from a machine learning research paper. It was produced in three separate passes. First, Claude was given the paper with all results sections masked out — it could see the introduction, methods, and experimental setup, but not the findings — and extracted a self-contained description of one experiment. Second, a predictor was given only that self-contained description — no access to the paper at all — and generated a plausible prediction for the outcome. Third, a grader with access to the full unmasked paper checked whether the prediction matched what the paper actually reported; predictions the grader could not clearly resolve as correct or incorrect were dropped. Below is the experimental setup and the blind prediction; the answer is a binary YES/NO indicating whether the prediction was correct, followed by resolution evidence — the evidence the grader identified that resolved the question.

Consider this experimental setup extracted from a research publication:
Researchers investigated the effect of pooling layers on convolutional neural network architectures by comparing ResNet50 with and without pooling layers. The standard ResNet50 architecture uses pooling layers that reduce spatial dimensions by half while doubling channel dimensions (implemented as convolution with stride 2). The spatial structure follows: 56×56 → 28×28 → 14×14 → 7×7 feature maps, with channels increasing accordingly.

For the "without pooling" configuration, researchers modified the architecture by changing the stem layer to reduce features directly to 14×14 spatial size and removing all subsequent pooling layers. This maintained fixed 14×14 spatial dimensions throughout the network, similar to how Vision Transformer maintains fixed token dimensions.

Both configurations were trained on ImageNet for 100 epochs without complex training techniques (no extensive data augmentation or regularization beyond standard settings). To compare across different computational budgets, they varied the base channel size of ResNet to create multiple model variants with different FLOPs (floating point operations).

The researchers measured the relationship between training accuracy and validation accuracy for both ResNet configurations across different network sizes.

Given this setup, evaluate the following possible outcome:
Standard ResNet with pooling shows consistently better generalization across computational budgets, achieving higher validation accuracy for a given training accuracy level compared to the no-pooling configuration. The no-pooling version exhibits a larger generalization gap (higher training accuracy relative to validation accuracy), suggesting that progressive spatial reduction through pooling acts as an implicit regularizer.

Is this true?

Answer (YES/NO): YES